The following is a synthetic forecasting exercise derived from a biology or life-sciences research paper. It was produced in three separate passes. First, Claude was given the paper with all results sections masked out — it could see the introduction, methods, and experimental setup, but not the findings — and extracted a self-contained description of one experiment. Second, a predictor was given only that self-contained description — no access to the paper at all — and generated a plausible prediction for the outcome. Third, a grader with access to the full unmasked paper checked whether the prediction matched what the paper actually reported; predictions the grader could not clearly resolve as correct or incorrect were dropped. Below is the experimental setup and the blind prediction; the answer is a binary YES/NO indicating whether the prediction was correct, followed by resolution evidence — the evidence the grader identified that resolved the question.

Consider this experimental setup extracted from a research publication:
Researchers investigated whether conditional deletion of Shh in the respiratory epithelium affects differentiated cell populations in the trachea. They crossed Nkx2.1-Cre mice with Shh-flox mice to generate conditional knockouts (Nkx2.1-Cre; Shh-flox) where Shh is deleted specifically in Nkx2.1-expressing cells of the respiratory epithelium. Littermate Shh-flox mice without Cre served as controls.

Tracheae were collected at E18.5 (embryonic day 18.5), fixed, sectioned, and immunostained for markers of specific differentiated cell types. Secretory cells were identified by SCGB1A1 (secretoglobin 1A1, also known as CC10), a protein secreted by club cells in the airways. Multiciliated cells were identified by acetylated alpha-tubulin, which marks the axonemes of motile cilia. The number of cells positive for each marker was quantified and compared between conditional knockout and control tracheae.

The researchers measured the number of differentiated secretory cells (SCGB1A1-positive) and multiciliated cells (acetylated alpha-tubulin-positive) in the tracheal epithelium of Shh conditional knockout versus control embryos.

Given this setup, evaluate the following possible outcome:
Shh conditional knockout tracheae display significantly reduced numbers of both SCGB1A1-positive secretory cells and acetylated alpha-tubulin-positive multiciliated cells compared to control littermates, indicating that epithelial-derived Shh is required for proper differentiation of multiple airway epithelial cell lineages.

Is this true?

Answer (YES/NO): YES